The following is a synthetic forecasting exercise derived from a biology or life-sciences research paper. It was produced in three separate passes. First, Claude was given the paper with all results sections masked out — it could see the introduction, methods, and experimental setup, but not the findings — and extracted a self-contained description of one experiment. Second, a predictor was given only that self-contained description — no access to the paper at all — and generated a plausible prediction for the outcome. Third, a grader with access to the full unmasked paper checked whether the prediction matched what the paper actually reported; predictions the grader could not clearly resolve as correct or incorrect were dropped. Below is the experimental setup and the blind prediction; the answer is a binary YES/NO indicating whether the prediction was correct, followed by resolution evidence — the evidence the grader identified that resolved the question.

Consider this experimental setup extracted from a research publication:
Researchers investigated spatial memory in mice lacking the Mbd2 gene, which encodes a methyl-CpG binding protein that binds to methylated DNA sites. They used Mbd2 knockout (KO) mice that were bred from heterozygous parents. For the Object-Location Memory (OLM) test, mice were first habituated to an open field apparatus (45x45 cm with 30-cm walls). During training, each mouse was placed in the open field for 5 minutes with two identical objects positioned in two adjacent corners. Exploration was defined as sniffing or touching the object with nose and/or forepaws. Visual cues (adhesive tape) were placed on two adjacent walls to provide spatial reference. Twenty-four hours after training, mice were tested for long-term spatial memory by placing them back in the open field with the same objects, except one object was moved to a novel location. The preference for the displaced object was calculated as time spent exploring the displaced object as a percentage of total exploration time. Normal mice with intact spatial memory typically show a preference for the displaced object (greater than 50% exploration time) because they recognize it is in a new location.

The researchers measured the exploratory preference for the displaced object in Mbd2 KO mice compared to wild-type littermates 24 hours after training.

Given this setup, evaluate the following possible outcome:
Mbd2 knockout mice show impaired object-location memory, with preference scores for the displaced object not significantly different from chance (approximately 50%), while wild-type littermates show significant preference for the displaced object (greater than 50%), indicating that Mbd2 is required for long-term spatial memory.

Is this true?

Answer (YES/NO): YES